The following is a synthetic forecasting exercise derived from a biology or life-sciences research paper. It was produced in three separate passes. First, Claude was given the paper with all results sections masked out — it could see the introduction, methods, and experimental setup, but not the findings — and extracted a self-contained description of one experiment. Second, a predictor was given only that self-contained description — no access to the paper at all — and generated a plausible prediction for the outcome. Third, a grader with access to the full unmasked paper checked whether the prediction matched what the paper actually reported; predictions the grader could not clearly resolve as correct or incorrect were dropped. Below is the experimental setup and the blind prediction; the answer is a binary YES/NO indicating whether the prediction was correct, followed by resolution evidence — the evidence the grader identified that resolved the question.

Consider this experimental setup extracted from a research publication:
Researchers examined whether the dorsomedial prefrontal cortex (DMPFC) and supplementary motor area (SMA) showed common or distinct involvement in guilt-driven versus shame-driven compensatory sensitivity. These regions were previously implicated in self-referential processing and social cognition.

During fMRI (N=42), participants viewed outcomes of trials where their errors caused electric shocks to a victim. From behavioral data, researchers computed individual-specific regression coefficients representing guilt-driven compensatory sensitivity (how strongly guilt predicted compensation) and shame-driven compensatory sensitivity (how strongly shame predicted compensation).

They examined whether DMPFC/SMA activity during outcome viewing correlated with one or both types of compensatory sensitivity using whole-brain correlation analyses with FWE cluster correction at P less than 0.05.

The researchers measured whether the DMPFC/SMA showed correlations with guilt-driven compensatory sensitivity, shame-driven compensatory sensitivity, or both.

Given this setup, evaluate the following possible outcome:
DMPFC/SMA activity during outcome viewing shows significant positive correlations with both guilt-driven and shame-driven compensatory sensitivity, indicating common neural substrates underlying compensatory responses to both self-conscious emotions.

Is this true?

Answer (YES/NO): YES